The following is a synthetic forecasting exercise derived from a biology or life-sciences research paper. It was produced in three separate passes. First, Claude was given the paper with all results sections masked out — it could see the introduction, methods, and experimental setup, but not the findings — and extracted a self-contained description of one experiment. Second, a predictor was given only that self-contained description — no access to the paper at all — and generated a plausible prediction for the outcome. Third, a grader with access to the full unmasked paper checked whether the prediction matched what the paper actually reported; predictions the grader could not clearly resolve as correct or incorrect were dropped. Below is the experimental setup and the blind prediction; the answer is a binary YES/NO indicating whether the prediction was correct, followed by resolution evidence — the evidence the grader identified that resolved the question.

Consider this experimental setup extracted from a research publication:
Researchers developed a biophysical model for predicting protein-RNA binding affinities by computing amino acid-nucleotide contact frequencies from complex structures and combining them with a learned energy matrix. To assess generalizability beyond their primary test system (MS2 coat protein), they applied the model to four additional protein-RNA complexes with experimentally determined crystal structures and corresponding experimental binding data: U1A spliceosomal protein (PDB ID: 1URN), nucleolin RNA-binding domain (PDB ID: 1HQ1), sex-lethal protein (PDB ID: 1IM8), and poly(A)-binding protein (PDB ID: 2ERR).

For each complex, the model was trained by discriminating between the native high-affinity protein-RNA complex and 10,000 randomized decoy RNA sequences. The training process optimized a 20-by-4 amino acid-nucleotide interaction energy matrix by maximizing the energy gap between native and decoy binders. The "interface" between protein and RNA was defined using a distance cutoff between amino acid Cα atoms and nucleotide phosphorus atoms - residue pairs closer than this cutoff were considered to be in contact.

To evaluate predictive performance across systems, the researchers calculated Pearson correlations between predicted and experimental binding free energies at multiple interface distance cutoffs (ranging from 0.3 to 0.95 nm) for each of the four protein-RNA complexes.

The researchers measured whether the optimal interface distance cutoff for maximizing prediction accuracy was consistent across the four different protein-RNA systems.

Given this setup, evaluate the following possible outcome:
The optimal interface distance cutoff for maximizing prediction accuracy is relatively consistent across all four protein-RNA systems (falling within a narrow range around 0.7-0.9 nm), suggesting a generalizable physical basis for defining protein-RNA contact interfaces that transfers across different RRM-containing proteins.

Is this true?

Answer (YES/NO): NO